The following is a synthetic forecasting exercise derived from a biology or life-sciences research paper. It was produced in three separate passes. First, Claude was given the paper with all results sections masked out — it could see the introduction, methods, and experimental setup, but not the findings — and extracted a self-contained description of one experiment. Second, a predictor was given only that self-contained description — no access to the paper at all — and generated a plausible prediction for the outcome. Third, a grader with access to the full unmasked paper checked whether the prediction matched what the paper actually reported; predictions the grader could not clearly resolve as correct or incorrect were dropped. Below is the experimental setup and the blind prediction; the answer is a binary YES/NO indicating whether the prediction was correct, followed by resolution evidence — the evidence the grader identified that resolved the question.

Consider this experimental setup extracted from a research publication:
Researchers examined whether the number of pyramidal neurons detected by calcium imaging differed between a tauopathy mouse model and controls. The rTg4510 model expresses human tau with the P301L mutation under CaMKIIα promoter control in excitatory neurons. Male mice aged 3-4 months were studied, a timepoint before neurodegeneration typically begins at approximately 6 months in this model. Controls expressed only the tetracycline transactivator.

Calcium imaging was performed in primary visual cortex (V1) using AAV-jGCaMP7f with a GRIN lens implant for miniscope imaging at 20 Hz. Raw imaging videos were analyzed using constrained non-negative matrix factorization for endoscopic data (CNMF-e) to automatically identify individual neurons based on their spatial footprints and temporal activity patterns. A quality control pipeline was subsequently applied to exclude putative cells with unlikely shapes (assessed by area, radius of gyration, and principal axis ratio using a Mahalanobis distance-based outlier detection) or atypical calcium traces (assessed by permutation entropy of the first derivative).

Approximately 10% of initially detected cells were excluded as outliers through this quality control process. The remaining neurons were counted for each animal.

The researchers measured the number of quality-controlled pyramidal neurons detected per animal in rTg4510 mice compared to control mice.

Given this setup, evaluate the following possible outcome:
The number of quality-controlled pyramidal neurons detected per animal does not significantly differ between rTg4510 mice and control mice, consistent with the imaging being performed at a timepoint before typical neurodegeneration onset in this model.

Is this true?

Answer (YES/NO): YES